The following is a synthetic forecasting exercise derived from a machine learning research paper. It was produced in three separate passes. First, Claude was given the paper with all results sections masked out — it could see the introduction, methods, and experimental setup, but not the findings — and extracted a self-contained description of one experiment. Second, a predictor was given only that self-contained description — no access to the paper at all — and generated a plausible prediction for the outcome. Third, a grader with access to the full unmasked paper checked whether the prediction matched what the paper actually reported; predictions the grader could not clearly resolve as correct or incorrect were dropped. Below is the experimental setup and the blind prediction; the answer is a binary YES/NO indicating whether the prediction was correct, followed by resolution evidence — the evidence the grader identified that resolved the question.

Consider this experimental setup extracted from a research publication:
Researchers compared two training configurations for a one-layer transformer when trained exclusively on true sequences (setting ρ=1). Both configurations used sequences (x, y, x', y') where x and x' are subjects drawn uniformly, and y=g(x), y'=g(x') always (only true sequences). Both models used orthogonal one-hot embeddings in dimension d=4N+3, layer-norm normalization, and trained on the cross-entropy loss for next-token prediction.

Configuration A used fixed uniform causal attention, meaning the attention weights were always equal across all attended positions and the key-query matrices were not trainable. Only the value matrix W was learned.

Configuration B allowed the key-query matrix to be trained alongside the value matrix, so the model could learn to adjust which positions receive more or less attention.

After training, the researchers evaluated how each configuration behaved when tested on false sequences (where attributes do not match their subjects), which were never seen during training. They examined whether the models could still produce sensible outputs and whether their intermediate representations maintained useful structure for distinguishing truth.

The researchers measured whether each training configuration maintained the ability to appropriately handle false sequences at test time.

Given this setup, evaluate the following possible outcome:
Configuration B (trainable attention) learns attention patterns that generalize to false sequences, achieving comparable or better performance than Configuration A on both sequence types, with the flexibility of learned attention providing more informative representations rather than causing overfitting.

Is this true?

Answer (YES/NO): NO